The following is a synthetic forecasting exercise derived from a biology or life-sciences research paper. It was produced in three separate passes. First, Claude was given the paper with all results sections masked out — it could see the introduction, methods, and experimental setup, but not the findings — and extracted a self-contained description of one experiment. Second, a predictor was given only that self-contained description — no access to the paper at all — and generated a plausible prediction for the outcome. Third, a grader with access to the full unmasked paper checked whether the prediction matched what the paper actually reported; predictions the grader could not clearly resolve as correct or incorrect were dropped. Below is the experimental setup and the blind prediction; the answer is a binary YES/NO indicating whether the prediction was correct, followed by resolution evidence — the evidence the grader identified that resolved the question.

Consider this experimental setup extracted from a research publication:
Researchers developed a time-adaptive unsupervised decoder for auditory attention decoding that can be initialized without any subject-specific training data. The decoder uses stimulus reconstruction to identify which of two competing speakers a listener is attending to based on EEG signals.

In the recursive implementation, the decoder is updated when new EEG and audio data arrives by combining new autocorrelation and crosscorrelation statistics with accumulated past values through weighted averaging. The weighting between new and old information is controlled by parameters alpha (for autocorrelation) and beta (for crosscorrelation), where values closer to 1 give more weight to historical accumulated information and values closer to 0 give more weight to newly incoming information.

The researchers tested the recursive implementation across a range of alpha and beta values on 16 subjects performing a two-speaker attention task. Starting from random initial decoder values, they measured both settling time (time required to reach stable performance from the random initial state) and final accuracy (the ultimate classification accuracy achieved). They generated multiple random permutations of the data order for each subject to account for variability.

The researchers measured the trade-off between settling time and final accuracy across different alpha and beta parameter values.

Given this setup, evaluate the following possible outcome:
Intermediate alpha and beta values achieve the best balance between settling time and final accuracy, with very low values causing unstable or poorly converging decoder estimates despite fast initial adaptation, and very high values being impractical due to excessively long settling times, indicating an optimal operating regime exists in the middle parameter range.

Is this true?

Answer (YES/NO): NO